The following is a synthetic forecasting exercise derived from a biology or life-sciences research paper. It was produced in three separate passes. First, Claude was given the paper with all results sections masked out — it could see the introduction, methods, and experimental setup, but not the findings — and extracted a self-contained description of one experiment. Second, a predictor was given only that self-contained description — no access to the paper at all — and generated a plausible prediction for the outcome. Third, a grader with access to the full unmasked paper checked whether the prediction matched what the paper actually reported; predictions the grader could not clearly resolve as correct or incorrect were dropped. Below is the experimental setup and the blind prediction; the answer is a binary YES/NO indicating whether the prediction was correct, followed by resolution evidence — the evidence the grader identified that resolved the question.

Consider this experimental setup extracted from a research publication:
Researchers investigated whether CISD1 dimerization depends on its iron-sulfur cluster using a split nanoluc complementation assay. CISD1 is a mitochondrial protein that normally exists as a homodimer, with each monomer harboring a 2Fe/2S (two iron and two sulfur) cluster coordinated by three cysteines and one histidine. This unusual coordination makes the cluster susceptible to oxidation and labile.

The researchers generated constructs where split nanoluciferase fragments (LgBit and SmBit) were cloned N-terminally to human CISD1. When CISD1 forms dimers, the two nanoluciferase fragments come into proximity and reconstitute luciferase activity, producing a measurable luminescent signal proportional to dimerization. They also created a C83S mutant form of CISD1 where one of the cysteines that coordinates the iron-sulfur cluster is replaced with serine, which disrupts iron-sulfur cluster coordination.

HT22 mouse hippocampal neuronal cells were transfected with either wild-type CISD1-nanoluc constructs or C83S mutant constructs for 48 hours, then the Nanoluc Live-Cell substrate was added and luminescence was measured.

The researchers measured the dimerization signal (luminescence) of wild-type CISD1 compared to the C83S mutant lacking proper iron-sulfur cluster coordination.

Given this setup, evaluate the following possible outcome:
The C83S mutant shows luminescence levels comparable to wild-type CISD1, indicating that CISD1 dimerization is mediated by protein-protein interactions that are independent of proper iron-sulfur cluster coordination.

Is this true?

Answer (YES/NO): NO